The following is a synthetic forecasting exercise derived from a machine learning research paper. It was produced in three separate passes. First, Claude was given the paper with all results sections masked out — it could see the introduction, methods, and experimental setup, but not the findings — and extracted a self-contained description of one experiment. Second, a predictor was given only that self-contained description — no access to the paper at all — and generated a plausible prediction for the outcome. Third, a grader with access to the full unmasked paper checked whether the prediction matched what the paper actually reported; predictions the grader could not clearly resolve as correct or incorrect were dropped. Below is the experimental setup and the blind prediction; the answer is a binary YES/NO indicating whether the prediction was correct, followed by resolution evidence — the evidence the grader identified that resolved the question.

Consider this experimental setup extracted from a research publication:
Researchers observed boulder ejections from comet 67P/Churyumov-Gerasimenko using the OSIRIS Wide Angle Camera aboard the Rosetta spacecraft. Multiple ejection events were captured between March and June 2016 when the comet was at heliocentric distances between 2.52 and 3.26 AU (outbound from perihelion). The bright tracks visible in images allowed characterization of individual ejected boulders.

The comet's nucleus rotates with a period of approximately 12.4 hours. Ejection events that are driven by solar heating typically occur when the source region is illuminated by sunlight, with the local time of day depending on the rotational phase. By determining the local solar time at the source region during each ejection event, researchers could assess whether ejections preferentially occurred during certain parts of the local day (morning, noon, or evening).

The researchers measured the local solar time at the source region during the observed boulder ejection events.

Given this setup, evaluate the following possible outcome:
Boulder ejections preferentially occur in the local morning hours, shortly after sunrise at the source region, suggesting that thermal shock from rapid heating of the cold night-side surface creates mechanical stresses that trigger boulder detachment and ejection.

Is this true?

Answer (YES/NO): YES